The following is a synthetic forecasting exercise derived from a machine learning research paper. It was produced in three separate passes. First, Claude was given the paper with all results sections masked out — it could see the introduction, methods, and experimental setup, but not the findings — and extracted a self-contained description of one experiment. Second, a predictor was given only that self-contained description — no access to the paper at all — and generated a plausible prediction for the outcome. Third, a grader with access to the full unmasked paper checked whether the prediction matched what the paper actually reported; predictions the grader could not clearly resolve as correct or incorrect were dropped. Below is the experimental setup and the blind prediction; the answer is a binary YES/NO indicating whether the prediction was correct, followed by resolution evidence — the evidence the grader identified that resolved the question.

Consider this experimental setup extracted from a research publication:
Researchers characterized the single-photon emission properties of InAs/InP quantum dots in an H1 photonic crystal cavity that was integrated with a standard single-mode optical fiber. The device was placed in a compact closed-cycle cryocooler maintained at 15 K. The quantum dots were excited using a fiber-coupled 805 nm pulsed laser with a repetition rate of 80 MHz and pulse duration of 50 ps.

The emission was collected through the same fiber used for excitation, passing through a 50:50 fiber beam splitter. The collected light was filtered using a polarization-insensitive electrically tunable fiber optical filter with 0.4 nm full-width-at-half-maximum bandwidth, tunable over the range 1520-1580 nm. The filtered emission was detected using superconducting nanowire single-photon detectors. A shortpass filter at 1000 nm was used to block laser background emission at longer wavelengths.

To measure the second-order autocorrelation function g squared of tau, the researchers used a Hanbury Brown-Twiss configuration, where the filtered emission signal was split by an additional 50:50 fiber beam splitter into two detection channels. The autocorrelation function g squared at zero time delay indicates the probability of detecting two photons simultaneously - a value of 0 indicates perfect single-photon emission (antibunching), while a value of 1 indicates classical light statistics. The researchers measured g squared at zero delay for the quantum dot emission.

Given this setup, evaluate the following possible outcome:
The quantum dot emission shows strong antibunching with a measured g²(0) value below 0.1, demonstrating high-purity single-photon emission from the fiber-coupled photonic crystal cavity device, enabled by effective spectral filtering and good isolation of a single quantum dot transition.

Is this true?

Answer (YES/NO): NO